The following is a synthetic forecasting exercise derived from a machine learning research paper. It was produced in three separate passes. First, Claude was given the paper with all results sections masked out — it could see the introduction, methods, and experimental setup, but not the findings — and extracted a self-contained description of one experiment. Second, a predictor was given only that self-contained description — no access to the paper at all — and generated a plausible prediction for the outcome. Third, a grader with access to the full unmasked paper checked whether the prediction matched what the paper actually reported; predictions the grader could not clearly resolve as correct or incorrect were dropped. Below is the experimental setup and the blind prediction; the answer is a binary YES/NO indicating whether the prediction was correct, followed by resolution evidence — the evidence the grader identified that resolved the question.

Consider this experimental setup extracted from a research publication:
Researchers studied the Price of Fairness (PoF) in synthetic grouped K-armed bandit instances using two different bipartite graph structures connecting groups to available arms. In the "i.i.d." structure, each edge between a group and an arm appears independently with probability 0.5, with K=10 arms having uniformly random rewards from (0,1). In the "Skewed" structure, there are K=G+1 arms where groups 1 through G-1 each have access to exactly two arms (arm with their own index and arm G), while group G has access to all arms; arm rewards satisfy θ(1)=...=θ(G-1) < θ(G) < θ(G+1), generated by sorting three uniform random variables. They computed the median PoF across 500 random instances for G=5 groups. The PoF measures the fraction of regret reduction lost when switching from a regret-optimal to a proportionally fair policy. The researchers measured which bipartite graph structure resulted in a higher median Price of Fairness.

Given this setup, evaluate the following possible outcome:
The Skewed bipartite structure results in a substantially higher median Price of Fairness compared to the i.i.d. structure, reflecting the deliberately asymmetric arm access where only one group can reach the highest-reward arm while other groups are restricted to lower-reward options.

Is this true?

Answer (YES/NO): YES